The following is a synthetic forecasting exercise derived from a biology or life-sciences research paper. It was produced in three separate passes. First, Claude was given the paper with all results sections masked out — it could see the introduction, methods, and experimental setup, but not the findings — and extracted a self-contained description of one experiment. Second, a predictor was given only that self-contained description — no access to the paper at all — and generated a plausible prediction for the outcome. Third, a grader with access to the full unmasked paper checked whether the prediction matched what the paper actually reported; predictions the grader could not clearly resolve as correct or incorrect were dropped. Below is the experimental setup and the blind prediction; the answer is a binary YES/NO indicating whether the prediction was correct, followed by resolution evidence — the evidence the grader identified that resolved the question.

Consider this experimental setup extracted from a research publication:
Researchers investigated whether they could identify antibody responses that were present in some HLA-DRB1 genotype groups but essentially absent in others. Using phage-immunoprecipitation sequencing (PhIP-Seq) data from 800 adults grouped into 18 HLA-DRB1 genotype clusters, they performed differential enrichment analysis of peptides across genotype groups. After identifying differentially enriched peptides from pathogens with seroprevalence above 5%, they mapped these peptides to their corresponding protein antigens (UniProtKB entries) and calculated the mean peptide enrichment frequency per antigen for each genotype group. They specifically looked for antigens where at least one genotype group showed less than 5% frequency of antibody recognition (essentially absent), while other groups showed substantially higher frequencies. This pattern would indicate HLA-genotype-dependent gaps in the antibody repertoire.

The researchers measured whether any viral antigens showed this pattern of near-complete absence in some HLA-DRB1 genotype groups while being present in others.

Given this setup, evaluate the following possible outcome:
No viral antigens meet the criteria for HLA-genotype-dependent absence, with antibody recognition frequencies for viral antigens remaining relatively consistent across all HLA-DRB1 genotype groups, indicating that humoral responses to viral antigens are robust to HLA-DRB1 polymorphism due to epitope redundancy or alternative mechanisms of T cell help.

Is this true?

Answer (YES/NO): NO